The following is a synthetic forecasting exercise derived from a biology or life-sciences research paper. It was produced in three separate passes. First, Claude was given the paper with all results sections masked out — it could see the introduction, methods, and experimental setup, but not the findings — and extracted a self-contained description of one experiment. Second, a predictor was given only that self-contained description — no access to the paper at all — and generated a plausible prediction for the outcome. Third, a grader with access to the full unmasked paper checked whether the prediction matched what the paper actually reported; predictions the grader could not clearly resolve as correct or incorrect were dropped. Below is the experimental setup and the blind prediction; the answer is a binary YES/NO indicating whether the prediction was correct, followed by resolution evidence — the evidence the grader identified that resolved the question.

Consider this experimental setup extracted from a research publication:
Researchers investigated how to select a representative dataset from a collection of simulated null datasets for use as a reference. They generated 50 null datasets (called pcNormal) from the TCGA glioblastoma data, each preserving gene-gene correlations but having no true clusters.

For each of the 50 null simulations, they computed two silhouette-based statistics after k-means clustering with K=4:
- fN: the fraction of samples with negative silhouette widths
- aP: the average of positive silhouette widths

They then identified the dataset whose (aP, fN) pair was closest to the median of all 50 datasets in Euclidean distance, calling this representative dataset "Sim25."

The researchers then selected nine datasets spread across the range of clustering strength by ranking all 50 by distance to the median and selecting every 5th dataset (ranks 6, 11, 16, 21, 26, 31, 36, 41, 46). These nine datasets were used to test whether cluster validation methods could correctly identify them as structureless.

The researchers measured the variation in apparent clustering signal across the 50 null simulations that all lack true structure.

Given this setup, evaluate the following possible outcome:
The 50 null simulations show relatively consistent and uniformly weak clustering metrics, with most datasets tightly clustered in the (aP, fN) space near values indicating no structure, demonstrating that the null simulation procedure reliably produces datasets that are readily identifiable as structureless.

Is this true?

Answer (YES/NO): NO